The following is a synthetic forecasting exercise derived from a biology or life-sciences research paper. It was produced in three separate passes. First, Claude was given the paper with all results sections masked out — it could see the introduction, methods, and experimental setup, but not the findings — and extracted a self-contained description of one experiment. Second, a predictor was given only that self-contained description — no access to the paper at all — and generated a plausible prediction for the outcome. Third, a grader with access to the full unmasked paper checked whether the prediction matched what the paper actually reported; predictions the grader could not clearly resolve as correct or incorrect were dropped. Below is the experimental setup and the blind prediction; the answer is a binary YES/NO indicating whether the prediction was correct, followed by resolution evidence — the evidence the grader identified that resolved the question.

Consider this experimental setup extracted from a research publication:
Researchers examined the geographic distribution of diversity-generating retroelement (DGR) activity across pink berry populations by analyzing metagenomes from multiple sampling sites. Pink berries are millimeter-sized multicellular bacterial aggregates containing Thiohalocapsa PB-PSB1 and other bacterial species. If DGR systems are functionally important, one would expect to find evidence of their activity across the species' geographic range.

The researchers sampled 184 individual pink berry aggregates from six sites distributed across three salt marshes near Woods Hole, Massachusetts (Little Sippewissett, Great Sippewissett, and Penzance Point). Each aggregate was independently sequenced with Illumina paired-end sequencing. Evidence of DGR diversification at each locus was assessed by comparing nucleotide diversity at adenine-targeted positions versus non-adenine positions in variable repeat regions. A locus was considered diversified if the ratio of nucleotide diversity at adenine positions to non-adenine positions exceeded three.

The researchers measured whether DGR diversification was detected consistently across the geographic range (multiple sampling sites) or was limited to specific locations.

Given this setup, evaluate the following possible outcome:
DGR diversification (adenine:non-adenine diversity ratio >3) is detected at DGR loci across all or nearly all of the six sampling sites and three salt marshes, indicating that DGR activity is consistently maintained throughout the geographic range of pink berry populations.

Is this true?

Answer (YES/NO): NO